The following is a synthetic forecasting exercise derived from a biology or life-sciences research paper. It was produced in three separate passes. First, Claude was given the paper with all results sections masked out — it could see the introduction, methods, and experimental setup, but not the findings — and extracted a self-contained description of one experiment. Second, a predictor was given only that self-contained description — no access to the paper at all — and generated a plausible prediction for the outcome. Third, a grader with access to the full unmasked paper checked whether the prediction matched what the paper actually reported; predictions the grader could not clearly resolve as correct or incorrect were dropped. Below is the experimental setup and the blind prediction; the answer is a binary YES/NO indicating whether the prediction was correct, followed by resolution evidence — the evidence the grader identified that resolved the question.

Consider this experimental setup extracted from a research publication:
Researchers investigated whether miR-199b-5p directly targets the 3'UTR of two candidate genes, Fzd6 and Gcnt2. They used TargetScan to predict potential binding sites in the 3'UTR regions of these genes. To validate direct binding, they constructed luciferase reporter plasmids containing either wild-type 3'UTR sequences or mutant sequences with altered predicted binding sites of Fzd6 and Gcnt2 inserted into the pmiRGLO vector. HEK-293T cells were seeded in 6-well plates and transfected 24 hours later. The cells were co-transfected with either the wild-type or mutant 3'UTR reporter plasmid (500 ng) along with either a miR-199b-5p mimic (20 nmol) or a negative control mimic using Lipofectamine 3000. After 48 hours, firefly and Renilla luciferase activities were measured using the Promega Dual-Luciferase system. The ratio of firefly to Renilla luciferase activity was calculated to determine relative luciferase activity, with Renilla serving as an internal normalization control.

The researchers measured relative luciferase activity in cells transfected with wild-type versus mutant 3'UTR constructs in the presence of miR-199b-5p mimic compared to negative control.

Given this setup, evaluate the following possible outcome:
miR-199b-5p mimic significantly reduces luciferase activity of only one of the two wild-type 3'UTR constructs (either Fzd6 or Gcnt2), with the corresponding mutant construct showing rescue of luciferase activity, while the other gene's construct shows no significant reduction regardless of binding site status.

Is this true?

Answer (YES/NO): NO